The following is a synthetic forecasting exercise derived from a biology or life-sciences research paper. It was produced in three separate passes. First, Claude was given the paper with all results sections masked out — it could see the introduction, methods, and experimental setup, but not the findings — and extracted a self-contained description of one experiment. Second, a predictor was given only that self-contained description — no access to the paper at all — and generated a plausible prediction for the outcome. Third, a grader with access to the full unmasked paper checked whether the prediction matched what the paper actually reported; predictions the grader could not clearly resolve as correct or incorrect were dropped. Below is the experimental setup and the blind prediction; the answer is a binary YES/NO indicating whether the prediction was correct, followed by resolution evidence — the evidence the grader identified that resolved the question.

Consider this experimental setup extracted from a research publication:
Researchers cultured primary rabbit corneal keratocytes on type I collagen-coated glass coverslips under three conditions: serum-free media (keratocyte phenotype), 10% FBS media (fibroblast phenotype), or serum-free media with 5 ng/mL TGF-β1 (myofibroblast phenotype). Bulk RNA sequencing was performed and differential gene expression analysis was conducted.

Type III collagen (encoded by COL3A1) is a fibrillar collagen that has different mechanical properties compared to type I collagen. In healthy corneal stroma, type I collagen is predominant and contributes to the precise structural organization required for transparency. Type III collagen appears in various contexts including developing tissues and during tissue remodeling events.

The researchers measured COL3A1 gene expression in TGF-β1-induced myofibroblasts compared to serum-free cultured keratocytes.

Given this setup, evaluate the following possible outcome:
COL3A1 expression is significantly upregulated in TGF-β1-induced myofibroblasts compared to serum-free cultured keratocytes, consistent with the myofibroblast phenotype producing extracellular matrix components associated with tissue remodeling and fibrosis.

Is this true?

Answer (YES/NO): YES